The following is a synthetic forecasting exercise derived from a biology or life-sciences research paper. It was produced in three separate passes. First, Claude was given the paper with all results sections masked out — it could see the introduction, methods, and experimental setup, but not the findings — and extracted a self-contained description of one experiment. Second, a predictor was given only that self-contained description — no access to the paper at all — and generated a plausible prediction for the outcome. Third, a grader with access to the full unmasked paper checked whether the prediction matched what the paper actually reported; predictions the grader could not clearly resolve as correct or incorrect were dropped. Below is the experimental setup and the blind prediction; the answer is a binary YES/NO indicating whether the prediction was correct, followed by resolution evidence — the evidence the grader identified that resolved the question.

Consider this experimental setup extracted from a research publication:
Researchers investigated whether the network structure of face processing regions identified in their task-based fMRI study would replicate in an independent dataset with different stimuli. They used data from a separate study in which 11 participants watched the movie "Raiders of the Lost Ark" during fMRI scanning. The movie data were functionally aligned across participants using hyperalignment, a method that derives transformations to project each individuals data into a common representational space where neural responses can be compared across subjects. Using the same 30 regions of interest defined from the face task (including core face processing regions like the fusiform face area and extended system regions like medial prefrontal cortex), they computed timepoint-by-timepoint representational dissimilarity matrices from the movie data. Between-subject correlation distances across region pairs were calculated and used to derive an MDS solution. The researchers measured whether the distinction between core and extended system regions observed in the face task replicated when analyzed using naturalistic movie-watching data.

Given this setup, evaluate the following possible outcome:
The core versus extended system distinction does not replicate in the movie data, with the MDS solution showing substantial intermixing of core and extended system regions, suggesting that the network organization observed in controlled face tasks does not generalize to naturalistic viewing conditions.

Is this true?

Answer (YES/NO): NO